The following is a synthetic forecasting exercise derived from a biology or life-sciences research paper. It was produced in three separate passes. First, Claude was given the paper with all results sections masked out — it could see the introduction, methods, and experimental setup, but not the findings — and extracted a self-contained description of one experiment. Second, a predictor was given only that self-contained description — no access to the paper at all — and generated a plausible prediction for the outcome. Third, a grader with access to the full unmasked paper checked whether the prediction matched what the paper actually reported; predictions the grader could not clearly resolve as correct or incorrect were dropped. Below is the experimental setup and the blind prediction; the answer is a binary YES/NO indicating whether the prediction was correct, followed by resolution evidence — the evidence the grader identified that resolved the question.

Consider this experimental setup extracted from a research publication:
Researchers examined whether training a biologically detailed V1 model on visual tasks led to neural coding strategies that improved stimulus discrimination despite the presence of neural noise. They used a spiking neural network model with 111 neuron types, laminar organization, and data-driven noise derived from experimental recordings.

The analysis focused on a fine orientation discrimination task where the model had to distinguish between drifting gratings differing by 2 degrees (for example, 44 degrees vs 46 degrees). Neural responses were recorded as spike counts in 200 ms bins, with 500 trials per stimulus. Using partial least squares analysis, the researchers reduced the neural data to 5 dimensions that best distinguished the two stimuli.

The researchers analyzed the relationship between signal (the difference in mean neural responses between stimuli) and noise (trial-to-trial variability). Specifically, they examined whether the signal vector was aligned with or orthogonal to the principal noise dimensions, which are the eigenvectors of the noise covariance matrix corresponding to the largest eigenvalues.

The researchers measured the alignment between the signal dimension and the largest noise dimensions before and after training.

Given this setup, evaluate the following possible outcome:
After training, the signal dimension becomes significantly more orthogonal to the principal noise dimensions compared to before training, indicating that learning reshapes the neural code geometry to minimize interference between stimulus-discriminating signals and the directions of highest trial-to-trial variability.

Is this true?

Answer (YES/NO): YES